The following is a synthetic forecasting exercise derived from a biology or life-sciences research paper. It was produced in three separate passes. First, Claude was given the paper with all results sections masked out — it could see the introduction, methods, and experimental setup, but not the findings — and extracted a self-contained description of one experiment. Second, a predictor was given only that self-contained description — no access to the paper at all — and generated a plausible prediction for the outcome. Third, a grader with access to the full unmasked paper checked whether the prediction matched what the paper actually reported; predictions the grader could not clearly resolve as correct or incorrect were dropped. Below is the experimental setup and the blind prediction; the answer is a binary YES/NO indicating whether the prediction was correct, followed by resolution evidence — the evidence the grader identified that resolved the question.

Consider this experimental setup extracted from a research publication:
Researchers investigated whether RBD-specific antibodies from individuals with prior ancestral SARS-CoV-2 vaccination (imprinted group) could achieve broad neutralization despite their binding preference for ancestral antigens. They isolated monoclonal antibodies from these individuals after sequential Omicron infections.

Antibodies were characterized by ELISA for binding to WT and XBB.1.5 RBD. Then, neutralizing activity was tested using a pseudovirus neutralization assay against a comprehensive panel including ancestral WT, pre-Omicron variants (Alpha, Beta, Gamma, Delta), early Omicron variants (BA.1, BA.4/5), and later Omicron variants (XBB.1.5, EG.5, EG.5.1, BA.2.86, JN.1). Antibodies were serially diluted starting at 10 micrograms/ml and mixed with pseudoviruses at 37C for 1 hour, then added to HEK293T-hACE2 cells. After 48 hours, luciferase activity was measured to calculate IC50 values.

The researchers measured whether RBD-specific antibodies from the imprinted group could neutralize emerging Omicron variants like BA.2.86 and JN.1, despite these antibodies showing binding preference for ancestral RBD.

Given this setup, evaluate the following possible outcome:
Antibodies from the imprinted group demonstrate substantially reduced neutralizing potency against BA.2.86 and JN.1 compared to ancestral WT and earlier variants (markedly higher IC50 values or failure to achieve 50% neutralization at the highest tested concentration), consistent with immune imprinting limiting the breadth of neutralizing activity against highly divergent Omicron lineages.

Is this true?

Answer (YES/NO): YES